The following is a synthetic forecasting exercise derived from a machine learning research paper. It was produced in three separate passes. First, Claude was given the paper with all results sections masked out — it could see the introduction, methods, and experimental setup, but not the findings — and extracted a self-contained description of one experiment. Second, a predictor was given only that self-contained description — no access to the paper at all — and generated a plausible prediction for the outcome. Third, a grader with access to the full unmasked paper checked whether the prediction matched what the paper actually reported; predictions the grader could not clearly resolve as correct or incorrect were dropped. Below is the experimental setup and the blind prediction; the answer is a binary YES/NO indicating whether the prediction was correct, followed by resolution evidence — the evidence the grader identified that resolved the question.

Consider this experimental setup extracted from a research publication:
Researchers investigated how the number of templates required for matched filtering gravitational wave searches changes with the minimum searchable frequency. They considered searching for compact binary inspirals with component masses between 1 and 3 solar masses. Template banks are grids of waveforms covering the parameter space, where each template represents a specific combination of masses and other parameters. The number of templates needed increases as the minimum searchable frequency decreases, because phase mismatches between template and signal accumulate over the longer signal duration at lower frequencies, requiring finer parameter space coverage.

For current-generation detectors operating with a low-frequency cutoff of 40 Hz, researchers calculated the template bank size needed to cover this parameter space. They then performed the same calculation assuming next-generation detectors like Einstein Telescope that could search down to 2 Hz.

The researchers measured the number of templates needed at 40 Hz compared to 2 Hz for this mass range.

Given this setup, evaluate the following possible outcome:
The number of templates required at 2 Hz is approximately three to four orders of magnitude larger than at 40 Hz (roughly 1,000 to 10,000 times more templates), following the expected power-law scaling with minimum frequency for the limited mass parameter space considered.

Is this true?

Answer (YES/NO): NO